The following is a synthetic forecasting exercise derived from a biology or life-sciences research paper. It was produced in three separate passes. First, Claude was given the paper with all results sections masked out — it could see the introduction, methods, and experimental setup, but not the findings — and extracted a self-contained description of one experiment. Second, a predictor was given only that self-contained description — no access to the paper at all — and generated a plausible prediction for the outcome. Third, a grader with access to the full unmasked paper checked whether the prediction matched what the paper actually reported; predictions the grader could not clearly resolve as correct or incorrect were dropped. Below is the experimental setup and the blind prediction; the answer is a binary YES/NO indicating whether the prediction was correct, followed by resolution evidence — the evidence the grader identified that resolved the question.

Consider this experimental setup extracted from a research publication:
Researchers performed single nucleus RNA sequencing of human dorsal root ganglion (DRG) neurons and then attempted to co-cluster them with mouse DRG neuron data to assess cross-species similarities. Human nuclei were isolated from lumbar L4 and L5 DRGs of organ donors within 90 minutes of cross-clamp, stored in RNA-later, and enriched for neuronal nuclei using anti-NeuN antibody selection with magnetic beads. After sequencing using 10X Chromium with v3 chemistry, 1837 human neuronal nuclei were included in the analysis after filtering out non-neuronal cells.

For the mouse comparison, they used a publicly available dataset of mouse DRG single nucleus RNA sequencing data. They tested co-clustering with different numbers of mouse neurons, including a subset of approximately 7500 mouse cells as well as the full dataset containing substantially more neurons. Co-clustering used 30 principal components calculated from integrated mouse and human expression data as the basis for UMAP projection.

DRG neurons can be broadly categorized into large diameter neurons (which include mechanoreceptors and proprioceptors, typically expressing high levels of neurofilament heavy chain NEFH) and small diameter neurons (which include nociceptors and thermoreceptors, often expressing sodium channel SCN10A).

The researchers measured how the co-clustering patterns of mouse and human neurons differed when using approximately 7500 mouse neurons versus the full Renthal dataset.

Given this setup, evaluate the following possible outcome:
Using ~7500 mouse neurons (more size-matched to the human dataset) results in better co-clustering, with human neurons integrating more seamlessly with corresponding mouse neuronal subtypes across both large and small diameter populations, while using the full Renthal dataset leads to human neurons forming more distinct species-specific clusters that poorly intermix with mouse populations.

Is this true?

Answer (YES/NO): NO